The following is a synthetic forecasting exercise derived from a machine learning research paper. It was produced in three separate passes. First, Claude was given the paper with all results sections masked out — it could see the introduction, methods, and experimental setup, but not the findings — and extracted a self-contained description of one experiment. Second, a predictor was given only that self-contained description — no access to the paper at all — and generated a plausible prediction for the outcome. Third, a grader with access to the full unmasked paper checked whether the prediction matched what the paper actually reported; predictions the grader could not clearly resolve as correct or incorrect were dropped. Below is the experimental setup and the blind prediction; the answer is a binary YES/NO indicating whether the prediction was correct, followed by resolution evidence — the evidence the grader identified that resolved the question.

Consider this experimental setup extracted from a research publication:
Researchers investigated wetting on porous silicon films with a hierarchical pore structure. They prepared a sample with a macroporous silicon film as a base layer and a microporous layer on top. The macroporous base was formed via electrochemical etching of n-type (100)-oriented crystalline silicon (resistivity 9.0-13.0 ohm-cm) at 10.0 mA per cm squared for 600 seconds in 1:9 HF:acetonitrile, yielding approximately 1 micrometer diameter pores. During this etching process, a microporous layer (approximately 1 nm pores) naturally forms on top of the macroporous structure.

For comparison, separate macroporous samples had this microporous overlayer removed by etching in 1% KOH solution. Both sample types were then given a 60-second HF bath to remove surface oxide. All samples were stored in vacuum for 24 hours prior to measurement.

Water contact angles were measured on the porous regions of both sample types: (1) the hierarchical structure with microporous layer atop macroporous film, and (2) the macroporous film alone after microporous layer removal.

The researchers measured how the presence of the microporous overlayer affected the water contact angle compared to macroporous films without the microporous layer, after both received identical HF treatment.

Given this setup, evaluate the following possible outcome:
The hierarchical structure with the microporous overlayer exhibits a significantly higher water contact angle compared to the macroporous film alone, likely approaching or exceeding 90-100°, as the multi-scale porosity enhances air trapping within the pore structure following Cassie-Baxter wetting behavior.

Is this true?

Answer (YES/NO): NO